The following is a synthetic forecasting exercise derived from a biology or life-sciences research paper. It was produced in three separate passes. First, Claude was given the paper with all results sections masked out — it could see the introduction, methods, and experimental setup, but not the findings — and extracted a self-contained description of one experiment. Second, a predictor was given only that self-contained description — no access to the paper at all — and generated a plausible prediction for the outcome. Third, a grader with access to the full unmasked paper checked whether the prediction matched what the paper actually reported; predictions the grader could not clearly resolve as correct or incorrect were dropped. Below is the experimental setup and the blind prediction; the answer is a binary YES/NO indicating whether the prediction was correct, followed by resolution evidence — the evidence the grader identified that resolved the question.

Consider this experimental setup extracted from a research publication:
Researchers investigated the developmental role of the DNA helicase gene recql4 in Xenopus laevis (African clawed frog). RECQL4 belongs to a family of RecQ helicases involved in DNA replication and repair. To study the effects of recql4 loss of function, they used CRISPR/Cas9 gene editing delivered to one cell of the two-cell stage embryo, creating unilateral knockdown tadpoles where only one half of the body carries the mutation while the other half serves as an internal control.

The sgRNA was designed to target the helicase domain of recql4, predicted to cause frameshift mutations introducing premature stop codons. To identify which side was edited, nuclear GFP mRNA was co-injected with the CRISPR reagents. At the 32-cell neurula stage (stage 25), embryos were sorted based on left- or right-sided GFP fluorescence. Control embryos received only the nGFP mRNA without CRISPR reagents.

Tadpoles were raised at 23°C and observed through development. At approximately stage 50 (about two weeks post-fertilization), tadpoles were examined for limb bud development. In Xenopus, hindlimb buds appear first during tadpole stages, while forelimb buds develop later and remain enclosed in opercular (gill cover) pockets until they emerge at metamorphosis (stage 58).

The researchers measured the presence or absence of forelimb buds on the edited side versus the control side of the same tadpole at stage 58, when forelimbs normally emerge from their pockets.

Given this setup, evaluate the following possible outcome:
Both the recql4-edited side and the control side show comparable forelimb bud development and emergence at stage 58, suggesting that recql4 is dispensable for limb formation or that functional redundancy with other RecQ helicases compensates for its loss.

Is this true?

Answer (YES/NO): NO